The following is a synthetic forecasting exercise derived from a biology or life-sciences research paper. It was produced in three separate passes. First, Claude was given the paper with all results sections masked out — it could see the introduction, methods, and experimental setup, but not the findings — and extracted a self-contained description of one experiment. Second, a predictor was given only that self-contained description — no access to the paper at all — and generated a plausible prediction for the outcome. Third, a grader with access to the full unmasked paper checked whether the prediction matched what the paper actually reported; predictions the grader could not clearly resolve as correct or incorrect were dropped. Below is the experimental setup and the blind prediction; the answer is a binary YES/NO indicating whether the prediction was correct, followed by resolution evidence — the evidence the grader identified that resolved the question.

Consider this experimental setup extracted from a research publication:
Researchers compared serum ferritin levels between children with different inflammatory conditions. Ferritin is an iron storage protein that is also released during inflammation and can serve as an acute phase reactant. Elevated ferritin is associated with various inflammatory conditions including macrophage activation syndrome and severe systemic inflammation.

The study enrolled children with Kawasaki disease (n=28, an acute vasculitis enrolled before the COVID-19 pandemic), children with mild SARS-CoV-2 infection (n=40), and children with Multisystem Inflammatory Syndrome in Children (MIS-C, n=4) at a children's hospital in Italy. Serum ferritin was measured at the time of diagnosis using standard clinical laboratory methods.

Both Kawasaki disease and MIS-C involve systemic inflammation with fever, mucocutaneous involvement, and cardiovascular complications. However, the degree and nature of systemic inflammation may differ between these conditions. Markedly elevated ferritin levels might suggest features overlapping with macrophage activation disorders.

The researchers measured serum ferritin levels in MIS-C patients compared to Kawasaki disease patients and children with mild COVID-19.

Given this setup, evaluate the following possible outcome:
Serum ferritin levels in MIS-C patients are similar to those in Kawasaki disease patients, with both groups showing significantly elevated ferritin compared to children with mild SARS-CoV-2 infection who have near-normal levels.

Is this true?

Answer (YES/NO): NO